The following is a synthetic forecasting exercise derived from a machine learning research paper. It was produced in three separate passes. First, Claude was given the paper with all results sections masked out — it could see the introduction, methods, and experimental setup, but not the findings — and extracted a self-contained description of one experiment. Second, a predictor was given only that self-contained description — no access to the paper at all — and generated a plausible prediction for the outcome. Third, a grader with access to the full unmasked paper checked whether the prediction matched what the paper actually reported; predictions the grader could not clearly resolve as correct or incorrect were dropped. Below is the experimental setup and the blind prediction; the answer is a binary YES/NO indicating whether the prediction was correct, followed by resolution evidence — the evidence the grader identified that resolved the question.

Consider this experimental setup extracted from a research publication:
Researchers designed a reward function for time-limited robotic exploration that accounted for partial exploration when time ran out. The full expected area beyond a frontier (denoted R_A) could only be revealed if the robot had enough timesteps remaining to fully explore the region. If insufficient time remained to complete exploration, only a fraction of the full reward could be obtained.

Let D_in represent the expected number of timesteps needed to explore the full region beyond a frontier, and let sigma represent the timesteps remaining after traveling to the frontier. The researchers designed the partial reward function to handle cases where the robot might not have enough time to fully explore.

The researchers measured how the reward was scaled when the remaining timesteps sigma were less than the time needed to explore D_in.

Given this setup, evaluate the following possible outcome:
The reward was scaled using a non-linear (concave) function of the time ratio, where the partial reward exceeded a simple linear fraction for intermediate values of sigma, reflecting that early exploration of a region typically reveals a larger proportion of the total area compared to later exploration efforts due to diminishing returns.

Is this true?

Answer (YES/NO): NO